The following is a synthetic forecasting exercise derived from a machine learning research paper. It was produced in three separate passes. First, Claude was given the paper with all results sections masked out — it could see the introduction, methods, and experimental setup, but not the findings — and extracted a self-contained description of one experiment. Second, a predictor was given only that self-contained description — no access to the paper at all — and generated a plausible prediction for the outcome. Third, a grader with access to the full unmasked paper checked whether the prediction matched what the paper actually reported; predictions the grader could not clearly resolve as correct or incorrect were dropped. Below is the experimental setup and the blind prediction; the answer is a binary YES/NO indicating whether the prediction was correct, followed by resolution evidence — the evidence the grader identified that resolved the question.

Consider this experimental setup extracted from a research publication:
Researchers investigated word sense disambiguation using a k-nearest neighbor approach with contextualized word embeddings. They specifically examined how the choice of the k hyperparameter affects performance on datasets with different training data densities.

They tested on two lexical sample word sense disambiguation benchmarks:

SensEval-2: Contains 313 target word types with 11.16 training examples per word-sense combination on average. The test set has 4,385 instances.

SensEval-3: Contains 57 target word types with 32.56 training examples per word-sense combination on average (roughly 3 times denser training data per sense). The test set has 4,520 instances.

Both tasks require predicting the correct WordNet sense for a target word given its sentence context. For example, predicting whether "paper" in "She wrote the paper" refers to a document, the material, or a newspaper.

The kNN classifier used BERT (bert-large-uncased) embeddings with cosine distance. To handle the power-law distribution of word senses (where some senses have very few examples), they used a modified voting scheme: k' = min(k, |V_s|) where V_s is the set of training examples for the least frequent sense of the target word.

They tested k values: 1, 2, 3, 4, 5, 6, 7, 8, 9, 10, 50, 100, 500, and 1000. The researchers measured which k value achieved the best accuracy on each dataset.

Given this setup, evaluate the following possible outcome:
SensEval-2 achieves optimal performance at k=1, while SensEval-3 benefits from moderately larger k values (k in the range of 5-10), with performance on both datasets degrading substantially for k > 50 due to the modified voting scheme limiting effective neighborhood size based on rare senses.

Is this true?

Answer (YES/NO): NO